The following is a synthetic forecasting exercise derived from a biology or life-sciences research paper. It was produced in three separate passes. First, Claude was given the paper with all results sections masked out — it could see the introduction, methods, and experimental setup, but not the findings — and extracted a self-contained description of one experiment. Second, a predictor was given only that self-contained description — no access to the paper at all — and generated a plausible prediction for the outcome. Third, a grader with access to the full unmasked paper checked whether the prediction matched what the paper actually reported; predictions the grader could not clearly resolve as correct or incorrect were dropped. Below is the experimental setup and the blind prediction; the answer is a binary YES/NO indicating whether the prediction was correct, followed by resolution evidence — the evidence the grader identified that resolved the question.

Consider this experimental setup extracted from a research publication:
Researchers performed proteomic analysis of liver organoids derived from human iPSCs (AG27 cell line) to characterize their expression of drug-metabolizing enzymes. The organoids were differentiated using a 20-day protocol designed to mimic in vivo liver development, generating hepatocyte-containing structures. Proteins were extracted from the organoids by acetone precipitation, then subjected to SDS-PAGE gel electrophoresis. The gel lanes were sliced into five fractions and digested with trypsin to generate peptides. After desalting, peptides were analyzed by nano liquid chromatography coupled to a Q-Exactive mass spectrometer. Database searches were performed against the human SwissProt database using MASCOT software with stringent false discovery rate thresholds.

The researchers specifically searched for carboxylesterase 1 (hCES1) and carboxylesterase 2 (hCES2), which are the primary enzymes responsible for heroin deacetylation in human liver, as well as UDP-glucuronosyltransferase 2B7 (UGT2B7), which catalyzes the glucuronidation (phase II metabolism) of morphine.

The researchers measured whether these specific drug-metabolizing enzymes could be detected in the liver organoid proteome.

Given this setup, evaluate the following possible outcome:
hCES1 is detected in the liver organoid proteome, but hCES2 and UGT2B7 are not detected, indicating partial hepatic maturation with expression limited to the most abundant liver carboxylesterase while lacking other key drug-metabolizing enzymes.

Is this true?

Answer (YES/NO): NO